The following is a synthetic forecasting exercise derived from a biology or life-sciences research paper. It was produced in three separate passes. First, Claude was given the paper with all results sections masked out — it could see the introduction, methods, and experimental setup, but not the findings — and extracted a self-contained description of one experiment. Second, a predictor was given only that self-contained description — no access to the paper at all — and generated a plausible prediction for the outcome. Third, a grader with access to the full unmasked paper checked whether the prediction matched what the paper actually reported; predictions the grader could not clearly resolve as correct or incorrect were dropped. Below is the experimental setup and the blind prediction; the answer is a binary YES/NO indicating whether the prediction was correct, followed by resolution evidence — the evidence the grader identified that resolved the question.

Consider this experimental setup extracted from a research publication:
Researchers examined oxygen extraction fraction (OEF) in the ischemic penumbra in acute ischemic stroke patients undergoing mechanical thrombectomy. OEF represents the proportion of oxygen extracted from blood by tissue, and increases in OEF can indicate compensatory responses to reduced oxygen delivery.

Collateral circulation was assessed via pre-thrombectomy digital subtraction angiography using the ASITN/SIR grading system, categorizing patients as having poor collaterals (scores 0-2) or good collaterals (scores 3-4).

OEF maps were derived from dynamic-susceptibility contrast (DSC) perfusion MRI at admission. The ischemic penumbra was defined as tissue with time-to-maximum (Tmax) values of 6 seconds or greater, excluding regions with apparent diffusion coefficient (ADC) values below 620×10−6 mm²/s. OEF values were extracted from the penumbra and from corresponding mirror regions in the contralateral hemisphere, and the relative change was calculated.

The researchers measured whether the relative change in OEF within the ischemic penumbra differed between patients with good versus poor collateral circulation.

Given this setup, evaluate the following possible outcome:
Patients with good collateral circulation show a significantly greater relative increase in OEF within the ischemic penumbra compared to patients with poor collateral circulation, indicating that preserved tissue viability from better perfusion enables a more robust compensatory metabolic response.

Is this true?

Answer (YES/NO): NO